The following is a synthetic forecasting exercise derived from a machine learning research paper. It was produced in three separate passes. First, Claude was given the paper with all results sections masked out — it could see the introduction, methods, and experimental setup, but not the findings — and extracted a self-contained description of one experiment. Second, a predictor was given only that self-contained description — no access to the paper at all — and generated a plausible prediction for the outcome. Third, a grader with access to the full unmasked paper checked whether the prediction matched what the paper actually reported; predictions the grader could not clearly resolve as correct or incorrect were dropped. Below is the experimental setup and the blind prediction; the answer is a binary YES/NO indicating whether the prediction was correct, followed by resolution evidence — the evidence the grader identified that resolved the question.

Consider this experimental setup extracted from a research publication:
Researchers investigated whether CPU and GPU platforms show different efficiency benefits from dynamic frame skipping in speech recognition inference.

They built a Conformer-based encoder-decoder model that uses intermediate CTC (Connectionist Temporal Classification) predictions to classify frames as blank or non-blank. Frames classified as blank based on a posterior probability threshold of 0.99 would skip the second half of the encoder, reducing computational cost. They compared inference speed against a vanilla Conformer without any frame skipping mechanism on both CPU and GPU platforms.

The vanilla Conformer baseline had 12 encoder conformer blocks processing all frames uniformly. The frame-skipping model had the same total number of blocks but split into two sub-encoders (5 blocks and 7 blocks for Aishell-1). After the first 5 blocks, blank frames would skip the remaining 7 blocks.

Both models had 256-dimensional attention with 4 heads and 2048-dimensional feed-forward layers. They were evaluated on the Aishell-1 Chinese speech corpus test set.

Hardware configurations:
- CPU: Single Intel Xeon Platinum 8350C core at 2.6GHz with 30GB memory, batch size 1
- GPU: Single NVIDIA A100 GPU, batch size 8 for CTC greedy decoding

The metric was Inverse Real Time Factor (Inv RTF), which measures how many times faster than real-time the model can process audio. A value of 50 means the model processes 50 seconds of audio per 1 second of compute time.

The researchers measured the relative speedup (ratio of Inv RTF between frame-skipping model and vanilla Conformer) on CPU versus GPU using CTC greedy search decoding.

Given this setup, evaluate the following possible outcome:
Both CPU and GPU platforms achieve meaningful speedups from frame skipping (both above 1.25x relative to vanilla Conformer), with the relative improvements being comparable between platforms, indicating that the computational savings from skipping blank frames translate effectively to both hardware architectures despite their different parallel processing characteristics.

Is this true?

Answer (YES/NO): NO